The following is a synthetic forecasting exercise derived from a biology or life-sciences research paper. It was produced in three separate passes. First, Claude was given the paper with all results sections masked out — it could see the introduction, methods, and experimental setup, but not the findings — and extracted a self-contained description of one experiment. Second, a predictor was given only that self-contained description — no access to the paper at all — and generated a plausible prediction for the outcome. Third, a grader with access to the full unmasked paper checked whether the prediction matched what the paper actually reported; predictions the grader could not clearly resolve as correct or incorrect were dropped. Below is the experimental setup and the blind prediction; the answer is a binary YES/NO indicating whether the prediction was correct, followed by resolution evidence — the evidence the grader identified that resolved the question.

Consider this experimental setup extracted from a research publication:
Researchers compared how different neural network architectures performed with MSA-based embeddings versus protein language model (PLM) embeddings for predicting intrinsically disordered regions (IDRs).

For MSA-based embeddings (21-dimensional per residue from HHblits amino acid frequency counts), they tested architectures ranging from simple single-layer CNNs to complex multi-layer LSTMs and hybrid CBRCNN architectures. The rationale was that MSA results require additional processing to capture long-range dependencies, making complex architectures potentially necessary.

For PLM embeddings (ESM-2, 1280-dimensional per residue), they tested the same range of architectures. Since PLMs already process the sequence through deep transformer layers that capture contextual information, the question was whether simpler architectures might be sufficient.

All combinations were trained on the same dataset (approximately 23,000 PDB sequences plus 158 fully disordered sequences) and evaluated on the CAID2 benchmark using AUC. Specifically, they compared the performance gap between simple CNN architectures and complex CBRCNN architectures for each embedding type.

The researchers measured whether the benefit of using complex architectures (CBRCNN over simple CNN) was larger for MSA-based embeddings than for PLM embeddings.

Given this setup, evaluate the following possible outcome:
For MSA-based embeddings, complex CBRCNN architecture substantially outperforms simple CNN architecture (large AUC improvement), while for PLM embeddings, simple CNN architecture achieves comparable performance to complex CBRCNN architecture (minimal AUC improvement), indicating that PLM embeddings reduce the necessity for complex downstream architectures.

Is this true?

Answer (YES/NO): NO